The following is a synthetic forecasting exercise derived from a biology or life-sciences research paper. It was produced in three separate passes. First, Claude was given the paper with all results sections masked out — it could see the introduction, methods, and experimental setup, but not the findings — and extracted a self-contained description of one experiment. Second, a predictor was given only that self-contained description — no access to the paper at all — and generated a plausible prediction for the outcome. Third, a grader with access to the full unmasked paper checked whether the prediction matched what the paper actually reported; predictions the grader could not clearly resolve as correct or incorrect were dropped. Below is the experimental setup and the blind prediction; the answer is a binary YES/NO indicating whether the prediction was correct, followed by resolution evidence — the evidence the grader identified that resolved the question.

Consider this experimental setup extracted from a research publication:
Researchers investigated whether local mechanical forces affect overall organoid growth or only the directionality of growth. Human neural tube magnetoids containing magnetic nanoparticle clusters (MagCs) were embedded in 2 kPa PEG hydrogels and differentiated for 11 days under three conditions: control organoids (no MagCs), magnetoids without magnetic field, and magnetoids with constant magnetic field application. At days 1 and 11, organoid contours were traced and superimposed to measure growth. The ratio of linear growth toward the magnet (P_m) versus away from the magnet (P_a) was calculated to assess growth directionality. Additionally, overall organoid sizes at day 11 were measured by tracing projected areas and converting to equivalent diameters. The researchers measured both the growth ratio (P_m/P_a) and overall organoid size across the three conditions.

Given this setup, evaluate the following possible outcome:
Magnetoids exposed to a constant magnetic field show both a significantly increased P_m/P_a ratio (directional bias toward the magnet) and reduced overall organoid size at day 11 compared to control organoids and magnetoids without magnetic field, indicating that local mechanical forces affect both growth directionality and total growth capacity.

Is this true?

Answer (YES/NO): NO